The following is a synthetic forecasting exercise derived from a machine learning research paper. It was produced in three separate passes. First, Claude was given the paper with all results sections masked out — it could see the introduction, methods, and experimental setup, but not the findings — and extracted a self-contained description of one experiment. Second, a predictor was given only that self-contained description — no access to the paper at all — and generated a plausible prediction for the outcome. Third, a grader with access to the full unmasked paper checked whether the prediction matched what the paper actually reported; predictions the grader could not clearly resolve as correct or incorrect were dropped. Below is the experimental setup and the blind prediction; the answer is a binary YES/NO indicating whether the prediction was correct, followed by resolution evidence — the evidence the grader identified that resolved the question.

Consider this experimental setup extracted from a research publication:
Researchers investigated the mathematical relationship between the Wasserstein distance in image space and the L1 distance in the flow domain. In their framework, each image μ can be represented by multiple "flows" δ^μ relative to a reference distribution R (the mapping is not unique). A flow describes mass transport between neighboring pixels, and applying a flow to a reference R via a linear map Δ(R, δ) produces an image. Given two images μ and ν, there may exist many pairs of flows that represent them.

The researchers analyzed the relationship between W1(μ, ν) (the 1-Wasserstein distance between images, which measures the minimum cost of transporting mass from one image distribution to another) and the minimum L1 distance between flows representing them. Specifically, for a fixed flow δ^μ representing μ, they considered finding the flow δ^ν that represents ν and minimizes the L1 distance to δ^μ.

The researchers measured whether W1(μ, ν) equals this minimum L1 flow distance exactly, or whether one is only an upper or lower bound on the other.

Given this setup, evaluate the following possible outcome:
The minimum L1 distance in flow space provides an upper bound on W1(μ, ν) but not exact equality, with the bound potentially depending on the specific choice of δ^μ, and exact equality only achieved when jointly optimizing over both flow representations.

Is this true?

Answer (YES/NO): NO